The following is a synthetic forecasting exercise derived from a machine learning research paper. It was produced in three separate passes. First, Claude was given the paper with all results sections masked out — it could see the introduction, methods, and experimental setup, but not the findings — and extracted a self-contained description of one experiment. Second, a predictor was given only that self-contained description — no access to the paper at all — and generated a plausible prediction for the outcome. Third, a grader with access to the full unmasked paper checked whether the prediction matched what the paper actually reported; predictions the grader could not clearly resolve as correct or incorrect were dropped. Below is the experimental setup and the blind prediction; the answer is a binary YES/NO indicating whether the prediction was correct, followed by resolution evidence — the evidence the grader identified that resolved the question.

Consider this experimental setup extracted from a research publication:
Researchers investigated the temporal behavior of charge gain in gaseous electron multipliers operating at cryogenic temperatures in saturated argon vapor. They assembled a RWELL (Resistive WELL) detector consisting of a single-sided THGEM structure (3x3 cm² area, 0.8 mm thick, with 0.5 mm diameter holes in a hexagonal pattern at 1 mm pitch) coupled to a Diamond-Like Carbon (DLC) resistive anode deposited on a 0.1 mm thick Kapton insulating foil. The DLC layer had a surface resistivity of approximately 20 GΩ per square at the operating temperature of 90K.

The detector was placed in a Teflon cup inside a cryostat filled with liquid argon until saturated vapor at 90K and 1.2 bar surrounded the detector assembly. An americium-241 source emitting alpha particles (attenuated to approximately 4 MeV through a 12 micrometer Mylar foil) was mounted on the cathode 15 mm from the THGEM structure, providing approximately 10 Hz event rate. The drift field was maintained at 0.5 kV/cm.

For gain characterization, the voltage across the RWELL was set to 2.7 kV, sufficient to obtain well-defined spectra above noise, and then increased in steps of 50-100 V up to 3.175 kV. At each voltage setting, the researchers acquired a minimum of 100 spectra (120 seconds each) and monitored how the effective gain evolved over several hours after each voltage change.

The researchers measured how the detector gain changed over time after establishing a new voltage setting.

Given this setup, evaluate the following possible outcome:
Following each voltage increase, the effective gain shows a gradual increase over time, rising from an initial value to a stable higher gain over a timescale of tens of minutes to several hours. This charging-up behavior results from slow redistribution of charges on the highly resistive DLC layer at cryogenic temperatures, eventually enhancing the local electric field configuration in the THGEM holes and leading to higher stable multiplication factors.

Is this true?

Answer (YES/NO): NO